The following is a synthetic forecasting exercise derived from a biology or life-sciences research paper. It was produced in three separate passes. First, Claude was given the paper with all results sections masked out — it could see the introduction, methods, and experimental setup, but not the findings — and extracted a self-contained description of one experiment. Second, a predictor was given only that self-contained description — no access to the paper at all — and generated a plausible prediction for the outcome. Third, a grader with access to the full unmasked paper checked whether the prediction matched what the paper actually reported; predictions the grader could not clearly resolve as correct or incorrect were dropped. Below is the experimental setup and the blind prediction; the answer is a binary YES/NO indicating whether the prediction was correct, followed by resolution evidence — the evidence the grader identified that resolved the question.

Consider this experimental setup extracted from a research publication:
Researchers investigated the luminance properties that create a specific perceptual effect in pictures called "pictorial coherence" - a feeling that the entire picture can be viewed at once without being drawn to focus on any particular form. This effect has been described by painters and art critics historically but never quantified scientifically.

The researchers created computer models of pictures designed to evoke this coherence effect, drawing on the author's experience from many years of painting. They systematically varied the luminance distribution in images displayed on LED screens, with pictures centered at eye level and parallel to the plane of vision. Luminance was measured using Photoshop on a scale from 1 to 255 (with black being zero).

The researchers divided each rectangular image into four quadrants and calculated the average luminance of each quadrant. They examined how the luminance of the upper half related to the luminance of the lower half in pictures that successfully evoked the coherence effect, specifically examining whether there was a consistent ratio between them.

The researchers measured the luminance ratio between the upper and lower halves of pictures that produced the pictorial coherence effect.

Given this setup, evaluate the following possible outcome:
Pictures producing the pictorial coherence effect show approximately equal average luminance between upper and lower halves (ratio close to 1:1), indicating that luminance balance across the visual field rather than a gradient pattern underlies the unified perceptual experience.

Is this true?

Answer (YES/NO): NO